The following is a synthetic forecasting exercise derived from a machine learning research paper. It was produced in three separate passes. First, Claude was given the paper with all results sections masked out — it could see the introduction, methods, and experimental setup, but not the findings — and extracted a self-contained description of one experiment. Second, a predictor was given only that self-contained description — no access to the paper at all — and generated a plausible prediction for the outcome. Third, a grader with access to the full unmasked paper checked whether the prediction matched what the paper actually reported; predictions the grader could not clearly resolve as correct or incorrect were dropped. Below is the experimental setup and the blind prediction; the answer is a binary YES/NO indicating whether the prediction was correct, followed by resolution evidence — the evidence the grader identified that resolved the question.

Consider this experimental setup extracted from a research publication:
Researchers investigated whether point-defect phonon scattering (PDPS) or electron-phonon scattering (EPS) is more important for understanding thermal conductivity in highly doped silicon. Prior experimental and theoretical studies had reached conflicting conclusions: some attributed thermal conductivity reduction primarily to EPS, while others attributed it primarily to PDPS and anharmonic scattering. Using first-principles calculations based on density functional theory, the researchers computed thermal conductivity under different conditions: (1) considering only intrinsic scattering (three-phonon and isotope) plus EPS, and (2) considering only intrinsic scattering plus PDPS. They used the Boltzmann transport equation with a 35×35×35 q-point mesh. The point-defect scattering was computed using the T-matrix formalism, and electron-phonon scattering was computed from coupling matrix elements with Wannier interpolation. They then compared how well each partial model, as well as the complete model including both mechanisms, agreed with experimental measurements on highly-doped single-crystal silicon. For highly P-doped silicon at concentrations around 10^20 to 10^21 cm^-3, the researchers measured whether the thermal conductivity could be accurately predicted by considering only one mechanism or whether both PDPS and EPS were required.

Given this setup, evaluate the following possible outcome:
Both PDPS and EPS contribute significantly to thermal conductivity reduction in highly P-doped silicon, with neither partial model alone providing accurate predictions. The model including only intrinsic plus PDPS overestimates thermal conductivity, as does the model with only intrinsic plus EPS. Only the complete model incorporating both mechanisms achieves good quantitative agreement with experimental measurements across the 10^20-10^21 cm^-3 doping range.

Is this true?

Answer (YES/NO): YES